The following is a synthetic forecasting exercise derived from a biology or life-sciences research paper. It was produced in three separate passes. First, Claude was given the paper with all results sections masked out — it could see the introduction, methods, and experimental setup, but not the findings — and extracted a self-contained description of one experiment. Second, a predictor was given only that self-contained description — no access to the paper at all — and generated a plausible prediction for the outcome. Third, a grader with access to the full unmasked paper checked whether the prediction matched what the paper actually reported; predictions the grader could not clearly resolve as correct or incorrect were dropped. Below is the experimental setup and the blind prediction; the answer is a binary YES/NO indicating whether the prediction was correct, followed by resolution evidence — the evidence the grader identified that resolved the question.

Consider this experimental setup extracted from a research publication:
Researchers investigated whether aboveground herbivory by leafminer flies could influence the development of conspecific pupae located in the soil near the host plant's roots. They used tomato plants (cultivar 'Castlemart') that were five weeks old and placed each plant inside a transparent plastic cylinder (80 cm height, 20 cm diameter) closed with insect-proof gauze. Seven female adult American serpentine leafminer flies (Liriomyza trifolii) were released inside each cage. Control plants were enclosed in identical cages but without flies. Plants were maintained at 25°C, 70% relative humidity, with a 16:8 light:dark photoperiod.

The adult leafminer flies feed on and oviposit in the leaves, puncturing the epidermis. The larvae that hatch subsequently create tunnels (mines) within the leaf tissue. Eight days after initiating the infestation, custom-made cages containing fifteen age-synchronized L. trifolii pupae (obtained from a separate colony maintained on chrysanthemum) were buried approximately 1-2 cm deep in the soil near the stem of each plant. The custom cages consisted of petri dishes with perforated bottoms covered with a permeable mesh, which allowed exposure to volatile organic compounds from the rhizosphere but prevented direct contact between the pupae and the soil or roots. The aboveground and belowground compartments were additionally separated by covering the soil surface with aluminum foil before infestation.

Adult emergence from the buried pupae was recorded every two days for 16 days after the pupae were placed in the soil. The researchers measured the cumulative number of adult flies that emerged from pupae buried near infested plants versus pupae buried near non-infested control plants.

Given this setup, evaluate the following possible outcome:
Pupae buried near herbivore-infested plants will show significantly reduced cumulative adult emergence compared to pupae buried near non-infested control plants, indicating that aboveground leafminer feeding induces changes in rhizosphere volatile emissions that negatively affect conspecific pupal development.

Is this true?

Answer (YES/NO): NO